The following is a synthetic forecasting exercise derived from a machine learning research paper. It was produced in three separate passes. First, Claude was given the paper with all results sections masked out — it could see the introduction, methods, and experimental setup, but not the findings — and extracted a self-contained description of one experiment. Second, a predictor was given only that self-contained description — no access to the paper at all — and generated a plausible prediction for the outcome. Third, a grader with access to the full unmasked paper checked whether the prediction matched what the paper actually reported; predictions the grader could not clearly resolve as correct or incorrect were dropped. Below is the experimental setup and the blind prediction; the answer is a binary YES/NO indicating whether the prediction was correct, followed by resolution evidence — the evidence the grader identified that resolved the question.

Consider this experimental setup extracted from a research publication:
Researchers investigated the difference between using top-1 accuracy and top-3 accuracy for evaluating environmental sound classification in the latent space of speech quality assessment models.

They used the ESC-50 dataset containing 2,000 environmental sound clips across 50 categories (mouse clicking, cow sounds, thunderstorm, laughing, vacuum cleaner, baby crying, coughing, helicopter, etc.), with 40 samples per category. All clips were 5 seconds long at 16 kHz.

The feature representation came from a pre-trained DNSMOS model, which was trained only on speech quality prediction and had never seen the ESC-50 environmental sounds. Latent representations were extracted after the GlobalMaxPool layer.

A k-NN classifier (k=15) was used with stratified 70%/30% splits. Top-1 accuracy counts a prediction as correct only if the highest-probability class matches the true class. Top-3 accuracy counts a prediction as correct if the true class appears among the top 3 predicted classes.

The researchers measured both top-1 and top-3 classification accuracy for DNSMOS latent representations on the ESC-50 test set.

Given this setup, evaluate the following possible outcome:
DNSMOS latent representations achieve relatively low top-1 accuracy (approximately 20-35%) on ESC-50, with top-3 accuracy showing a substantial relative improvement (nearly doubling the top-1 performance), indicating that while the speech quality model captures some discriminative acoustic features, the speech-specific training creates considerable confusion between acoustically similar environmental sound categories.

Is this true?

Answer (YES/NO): YES